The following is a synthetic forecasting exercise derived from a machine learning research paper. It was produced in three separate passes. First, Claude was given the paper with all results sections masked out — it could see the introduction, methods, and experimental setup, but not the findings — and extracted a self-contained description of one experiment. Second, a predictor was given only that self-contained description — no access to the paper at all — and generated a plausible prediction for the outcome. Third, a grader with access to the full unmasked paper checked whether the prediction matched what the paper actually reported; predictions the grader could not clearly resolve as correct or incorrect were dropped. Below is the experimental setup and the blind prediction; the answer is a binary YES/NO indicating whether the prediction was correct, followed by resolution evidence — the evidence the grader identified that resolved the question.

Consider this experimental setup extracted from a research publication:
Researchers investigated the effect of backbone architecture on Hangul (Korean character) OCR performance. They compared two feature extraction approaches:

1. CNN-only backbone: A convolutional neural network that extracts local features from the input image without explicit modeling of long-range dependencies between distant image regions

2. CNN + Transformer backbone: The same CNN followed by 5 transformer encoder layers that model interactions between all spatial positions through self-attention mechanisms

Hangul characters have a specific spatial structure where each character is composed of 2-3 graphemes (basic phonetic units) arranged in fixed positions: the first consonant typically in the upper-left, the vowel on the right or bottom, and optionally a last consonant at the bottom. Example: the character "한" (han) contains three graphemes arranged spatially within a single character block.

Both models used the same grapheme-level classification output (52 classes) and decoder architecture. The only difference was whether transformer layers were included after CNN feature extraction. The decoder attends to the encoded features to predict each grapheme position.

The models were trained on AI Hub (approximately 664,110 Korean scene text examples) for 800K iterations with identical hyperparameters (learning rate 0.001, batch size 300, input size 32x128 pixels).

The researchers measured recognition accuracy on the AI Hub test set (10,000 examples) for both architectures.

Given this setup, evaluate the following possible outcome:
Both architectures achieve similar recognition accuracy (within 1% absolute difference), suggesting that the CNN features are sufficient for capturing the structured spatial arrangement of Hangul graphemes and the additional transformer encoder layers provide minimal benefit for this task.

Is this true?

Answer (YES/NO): NO